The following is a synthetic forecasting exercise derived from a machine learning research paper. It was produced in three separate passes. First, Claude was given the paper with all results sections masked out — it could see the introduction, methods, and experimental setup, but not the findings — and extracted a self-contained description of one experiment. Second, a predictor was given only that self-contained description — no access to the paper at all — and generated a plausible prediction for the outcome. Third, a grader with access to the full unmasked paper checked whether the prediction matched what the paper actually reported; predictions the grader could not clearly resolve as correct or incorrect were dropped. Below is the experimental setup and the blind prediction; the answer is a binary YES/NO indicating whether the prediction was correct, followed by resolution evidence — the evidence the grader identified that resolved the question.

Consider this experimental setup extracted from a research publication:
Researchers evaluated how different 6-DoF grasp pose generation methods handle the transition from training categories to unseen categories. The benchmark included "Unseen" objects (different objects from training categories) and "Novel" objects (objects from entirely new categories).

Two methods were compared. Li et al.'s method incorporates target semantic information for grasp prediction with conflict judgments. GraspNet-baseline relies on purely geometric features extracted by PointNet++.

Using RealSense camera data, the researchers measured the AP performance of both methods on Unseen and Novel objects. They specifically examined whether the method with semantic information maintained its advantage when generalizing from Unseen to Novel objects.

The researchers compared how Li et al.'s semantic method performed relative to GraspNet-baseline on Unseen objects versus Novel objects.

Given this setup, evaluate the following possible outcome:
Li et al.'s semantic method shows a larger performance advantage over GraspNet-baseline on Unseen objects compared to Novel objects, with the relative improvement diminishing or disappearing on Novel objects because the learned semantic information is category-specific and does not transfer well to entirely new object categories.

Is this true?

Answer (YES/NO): NO